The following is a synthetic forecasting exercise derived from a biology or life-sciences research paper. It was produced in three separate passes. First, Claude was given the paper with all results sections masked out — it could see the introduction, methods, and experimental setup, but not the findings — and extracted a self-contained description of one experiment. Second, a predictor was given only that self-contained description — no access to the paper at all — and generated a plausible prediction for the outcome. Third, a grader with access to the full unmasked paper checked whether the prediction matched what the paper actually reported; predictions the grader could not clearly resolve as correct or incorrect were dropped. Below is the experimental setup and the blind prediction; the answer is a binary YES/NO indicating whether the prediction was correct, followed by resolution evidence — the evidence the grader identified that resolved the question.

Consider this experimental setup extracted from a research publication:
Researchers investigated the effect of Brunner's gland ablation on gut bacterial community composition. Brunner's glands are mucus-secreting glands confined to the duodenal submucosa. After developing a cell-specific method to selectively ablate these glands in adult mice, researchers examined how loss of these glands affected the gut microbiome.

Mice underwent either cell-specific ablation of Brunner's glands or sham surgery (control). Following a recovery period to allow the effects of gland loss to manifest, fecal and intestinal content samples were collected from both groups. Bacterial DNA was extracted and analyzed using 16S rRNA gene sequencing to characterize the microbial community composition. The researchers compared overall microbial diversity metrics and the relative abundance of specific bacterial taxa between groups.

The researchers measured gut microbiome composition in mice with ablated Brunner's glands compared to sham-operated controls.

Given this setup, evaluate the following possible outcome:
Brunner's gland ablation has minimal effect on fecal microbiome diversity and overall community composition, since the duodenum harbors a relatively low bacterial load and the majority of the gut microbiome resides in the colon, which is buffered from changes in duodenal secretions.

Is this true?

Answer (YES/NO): NO